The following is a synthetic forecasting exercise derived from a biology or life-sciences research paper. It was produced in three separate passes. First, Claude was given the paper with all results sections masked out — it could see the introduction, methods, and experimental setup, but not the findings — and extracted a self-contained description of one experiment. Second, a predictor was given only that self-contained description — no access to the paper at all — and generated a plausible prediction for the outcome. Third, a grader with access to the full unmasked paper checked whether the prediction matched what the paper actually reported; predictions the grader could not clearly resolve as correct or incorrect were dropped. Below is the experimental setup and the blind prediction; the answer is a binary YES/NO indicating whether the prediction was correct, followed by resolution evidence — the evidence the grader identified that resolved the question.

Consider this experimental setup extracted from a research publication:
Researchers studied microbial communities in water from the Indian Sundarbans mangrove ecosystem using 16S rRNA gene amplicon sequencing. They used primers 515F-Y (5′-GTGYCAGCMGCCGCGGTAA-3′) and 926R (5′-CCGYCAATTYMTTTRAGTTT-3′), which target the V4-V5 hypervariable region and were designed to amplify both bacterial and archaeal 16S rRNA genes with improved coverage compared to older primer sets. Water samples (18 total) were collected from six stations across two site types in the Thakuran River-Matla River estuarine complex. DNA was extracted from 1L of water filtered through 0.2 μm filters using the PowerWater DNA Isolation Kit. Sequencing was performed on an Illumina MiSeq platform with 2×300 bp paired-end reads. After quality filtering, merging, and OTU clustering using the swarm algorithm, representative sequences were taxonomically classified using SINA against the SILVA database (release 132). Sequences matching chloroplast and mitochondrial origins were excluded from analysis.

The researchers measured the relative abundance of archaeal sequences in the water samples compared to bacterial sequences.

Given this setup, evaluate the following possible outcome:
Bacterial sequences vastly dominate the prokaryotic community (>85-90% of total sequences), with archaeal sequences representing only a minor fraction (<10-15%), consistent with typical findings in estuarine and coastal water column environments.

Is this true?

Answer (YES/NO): YES